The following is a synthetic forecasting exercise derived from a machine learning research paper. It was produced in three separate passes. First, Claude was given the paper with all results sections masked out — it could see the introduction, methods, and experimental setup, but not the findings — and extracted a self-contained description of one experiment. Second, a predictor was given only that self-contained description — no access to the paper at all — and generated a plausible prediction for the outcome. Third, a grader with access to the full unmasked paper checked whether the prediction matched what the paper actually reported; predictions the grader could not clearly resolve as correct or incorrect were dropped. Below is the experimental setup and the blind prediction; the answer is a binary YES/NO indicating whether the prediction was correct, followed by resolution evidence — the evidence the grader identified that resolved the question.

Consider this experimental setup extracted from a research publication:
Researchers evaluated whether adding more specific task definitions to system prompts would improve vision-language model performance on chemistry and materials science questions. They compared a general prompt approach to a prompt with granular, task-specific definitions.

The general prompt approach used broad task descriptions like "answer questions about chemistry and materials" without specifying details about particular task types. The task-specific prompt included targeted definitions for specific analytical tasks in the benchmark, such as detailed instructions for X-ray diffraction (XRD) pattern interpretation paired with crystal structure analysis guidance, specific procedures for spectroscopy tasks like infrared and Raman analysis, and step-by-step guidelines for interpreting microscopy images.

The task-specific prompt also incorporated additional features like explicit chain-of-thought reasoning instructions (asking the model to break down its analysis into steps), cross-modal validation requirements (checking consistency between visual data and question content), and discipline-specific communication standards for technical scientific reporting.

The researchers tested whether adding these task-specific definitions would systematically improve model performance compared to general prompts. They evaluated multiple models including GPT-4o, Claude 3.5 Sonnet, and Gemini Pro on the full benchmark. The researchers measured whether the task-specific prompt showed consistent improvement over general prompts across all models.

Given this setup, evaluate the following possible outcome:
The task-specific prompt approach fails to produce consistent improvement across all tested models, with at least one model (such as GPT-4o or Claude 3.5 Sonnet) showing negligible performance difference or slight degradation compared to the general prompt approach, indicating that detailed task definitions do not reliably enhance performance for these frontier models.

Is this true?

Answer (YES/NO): YES